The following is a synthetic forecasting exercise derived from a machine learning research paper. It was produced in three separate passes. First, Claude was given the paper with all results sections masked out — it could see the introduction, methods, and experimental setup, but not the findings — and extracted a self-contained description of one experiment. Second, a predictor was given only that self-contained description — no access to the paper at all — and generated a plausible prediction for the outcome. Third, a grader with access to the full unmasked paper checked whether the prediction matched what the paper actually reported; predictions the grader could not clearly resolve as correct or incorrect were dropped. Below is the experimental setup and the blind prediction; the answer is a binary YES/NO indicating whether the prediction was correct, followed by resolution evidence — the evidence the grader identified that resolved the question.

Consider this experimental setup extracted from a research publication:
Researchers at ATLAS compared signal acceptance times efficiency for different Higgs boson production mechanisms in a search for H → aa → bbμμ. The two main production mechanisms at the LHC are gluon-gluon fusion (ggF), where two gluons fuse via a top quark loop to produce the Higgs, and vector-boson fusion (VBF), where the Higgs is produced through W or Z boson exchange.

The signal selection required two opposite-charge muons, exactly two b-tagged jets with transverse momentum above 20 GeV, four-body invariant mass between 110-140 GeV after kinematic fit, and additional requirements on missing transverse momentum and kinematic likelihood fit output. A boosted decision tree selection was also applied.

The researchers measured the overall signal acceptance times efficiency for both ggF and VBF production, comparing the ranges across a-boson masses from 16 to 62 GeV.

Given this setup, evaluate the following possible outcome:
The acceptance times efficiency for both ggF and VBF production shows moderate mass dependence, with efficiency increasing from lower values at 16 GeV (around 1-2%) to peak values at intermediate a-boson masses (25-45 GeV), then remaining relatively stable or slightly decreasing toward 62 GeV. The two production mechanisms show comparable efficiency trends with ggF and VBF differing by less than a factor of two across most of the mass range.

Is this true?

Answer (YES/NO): NO